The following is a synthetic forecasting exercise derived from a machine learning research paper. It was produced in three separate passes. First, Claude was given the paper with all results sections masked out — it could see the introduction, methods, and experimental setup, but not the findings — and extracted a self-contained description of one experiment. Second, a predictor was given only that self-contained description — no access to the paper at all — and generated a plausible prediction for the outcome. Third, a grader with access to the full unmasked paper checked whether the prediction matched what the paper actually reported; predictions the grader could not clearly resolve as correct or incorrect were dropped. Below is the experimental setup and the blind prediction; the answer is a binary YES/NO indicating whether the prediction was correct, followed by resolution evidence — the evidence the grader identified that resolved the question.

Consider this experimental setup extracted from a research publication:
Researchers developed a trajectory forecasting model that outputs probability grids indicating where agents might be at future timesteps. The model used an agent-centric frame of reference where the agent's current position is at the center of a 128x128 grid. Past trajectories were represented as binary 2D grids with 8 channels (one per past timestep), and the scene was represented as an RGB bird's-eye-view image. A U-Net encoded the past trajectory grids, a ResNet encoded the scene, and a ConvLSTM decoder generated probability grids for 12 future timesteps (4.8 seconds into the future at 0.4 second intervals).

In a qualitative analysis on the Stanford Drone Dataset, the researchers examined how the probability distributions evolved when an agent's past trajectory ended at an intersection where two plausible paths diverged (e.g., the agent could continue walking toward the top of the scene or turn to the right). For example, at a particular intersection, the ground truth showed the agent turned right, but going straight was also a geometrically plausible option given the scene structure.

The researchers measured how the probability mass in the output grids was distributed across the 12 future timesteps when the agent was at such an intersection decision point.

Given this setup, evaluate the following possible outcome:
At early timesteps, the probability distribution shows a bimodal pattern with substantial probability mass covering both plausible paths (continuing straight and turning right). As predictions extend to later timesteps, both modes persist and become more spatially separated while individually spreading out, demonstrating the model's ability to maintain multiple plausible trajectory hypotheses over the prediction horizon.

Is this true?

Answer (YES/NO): NO